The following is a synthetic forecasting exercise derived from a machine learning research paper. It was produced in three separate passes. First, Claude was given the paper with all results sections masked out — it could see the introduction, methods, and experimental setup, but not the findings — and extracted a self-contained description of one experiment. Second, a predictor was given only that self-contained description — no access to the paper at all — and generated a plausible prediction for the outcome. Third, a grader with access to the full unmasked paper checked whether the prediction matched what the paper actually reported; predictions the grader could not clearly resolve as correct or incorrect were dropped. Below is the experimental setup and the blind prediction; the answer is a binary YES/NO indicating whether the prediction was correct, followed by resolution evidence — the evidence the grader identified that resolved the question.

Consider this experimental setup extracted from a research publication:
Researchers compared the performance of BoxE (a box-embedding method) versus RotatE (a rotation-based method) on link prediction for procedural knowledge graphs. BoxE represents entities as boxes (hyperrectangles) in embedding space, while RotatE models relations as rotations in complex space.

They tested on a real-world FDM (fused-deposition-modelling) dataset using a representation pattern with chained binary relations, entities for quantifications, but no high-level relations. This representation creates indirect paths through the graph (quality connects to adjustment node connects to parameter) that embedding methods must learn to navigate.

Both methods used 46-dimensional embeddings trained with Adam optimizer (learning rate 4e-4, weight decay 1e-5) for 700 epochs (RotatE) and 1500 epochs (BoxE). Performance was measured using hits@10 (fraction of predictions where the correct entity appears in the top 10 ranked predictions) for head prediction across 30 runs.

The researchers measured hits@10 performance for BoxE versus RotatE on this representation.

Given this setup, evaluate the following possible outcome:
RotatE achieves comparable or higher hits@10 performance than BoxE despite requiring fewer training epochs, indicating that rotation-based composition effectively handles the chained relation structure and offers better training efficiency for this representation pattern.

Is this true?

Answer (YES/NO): NO